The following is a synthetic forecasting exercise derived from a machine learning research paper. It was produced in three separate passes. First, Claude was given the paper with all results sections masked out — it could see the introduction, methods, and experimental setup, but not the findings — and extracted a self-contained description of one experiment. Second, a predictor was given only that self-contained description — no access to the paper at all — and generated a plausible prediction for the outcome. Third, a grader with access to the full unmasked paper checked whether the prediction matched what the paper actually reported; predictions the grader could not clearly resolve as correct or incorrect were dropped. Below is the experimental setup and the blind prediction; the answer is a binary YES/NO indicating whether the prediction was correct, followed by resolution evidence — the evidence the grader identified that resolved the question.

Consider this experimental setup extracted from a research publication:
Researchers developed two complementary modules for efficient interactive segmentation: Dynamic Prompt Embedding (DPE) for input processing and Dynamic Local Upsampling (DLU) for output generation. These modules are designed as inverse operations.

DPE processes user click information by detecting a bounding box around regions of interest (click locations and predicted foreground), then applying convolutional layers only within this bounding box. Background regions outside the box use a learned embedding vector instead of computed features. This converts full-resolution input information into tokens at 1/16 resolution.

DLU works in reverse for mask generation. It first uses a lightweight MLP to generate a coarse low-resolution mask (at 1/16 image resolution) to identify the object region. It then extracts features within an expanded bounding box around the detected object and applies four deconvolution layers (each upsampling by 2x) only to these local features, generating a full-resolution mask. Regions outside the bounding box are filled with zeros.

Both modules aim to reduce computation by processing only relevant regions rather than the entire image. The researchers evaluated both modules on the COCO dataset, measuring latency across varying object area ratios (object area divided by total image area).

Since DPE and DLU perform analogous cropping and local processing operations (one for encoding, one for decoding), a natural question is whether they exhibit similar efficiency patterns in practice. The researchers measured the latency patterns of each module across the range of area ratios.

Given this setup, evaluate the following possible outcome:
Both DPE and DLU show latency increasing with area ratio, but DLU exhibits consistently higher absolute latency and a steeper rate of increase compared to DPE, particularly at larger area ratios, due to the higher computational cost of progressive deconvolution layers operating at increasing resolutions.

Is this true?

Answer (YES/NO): NO